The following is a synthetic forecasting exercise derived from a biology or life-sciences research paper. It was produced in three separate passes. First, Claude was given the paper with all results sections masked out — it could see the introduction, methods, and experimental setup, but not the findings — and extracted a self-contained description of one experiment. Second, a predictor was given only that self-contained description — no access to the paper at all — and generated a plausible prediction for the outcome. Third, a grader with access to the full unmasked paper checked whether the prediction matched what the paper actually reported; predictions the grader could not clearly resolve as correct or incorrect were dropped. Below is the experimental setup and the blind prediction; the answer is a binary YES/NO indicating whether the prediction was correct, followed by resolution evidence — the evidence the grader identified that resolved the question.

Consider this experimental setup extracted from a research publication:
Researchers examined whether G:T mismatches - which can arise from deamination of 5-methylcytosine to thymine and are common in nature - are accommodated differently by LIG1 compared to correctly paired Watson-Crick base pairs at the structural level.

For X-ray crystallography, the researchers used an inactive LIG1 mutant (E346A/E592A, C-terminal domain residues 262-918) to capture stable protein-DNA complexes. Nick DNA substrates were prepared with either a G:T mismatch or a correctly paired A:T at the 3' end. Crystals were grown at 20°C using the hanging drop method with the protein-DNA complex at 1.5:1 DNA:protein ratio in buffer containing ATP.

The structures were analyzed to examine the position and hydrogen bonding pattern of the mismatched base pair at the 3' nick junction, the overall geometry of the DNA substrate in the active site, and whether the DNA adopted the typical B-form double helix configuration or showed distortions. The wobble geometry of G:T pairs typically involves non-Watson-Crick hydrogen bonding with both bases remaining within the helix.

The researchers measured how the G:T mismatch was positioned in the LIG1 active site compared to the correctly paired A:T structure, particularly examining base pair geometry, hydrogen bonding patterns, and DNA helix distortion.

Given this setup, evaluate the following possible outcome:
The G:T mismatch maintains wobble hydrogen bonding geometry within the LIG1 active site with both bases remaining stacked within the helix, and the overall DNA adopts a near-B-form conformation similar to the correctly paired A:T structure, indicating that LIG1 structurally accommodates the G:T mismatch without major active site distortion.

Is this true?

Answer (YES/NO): YES